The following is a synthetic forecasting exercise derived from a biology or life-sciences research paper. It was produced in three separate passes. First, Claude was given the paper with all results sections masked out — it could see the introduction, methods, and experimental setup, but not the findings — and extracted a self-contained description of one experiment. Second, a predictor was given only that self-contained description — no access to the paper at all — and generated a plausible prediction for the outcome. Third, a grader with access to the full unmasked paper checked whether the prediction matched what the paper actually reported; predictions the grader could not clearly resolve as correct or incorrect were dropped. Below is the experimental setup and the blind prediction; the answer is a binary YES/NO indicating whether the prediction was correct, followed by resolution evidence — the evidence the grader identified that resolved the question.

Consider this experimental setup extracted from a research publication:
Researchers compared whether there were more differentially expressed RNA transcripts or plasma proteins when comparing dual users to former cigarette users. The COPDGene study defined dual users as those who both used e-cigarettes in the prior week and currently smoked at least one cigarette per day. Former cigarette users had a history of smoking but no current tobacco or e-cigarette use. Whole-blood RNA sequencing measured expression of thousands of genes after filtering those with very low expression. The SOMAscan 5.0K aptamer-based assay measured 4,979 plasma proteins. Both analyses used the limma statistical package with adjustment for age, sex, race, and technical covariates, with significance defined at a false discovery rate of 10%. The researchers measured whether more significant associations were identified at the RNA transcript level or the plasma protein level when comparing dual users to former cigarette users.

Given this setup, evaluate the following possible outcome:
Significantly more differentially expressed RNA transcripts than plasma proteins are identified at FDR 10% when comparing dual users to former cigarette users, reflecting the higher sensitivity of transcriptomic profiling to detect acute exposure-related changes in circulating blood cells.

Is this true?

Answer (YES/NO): NO